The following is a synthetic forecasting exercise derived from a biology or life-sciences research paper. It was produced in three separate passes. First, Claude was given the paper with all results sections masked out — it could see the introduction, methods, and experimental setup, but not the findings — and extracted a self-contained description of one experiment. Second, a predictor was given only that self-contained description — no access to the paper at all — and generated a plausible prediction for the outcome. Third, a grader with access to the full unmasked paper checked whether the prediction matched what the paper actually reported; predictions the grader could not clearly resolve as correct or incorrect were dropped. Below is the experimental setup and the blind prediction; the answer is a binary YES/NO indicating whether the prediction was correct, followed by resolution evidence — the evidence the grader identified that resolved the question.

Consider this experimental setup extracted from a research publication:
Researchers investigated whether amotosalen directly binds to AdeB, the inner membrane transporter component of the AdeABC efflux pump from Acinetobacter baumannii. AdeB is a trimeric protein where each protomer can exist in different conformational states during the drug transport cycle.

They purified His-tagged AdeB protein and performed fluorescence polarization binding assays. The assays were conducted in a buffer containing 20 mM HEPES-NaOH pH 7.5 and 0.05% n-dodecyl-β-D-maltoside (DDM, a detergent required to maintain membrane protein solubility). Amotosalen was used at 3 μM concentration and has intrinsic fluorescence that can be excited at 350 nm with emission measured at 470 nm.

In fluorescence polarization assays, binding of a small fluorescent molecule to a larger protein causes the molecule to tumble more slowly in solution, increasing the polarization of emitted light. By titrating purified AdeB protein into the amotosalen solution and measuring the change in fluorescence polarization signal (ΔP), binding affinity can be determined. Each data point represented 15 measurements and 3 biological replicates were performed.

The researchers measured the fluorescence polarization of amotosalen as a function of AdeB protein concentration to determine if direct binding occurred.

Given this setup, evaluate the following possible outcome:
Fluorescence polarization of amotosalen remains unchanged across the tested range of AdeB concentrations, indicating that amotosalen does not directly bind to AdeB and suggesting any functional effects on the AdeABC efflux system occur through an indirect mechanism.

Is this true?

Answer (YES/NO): NO